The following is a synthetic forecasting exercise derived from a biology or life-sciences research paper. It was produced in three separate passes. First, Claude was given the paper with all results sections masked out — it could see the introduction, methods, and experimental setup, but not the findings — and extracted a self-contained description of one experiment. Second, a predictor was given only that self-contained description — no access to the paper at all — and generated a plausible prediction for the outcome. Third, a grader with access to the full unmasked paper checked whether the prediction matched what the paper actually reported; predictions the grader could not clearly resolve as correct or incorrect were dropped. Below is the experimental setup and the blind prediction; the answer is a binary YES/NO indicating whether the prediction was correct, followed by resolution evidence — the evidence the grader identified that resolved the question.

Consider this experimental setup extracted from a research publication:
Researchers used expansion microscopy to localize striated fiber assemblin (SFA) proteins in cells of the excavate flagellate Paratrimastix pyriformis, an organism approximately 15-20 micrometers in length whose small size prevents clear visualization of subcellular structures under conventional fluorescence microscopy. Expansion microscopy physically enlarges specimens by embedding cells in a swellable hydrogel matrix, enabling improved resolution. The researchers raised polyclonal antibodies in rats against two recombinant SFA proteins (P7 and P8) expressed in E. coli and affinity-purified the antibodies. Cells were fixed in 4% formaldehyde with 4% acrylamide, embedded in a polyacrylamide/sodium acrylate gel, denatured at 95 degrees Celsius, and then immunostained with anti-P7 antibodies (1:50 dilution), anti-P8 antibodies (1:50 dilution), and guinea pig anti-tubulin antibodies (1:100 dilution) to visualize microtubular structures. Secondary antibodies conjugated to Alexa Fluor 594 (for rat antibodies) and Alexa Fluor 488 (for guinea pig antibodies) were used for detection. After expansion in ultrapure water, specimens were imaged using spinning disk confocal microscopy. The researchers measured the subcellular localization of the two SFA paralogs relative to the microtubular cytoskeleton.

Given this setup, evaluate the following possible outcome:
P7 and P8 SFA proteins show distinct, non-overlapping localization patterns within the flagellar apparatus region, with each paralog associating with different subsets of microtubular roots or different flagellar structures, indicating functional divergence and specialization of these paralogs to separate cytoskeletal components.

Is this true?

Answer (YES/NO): NO